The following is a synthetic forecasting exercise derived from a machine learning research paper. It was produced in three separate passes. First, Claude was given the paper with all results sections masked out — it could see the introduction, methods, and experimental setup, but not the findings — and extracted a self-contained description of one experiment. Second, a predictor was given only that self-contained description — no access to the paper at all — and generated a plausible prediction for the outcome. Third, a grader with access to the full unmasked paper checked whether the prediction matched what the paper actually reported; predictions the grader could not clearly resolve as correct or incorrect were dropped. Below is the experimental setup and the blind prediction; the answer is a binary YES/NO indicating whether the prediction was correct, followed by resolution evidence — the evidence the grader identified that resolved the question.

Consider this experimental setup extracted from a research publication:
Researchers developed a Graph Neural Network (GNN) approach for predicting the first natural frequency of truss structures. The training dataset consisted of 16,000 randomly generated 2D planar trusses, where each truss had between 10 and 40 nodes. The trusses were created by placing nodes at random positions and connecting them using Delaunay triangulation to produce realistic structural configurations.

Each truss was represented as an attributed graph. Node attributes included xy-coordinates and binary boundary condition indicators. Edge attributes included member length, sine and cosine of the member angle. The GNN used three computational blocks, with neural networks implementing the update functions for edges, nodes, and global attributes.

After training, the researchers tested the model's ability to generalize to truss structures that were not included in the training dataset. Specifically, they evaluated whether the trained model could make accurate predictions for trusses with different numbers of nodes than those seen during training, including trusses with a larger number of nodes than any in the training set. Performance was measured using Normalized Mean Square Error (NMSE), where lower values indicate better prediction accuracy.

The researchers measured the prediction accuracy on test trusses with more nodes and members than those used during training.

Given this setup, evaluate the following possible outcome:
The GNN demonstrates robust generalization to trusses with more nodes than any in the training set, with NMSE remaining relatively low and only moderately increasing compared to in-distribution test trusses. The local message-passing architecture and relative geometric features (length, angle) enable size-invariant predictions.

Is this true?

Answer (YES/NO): NO